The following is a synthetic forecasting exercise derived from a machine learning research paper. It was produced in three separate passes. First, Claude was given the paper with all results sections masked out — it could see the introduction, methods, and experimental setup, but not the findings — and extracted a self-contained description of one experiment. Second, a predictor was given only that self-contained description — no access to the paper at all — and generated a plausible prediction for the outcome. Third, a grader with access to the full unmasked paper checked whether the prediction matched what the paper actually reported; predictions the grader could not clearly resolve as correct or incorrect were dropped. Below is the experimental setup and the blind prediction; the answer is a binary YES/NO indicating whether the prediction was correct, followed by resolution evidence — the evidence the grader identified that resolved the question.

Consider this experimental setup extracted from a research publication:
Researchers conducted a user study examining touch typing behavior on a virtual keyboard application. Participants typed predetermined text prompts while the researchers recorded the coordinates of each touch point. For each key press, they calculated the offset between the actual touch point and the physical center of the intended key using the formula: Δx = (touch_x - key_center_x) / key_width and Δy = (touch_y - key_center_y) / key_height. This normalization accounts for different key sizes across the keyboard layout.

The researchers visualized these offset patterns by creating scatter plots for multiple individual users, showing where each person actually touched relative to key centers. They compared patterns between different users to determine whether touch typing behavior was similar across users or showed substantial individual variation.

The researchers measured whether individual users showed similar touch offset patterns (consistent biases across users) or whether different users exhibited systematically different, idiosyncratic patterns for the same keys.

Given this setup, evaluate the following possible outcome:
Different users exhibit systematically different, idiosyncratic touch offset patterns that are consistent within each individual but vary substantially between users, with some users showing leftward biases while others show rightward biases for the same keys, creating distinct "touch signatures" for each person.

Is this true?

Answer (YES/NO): YES